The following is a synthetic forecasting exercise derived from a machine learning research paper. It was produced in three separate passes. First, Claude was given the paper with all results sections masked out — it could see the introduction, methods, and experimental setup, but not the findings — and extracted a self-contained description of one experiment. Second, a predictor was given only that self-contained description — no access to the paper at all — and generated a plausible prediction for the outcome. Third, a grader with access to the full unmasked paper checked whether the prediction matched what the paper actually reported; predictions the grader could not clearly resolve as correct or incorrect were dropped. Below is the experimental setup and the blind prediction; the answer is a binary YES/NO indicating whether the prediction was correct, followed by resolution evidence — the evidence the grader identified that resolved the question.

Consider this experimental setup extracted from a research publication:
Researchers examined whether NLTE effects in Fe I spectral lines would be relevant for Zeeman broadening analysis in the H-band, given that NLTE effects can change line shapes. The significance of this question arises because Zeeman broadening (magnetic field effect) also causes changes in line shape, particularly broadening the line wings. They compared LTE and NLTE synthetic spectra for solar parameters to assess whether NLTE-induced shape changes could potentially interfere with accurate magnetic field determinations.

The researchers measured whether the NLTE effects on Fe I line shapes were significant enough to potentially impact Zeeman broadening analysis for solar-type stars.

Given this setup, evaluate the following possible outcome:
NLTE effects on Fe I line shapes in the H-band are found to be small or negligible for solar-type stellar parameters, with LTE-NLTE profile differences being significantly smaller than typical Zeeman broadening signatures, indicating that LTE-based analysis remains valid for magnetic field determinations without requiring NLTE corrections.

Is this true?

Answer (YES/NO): NO